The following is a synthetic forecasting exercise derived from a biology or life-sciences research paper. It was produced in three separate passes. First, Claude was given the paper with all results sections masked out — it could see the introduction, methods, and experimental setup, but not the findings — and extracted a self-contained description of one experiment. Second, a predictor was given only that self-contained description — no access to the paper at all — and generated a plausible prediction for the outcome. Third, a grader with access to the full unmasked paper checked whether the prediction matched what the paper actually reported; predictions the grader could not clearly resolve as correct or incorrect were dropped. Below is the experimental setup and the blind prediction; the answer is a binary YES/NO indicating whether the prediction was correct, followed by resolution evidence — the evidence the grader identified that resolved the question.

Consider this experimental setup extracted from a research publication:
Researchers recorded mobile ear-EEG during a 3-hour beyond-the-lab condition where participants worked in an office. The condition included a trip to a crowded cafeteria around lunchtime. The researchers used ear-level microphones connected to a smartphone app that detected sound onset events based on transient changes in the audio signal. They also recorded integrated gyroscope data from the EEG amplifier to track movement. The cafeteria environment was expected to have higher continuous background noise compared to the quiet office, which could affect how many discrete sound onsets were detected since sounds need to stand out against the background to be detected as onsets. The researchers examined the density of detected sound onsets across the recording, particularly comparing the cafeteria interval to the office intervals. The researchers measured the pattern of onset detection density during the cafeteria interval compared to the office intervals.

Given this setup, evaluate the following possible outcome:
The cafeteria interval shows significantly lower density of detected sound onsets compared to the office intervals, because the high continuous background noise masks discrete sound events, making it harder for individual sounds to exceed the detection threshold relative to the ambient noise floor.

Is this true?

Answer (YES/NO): YES